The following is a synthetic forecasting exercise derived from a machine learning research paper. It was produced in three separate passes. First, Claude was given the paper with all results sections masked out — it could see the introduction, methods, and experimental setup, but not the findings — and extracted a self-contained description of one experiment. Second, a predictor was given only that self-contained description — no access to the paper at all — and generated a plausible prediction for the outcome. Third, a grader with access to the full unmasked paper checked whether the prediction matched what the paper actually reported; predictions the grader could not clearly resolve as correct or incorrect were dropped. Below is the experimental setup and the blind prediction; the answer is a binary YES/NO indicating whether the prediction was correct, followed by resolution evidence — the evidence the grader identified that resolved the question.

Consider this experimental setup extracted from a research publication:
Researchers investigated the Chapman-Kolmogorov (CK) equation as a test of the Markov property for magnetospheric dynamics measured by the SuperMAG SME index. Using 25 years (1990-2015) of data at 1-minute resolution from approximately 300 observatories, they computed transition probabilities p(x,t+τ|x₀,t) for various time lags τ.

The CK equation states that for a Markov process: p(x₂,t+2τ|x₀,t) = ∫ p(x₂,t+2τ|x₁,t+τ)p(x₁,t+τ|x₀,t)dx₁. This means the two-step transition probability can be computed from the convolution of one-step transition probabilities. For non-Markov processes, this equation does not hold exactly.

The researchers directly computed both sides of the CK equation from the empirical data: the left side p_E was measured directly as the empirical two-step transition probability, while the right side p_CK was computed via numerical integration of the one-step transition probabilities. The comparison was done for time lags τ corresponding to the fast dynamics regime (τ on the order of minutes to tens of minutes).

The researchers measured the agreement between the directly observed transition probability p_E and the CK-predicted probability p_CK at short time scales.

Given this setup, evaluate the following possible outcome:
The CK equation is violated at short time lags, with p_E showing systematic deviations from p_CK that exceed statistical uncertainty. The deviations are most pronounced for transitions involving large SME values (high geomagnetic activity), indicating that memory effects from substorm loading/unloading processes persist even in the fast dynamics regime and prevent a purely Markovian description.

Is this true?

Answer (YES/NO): NO